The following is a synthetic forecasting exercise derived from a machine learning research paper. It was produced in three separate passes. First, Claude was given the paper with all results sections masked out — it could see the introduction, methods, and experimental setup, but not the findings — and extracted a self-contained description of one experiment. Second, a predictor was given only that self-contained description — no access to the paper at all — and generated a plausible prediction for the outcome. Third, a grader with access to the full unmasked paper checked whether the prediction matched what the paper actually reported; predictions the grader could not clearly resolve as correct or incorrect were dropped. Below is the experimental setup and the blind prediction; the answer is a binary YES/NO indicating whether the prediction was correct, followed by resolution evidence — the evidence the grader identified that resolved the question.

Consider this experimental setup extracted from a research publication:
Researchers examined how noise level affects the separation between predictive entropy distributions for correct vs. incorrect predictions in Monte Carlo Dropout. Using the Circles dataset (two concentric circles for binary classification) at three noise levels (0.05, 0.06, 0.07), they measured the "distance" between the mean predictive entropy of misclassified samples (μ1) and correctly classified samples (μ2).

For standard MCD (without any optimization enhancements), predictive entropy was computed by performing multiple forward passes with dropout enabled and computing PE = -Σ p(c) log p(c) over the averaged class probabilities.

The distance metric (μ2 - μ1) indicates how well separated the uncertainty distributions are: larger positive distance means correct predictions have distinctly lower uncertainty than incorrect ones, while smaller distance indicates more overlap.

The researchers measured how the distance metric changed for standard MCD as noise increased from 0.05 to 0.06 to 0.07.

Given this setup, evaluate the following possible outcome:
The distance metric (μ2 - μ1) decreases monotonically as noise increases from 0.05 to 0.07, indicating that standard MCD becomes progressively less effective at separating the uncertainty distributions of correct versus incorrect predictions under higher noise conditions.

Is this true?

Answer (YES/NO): YES